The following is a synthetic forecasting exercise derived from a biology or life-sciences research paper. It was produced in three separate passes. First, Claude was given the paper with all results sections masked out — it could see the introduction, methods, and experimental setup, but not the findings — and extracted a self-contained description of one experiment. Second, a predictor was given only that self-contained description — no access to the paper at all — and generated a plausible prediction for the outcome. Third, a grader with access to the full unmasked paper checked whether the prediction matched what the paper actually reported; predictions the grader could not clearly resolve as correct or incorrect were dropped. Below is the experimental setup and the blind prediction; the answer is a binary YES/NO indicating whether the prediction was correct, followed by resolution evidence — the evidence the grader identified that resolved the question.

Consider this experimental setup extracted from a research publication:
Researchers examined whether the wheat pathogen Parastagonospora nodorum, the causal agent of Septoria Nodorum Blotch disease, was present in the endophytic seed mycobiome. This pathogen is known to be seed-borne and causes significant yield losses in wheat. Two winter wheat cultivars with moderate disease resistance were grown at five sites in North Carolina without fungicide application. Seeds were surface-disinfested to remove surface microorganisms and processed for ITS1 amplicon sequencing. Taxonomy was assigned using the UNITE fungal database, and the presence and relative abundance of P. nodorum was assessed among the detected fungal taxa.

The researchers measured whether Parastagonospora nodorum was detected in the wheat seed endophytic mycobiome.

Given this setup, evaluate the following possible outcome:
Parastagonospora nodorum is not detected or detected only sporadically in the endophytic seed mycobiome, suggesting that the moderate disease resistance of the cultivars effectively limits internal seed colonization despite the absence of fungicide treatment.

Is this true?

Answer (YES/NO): NO